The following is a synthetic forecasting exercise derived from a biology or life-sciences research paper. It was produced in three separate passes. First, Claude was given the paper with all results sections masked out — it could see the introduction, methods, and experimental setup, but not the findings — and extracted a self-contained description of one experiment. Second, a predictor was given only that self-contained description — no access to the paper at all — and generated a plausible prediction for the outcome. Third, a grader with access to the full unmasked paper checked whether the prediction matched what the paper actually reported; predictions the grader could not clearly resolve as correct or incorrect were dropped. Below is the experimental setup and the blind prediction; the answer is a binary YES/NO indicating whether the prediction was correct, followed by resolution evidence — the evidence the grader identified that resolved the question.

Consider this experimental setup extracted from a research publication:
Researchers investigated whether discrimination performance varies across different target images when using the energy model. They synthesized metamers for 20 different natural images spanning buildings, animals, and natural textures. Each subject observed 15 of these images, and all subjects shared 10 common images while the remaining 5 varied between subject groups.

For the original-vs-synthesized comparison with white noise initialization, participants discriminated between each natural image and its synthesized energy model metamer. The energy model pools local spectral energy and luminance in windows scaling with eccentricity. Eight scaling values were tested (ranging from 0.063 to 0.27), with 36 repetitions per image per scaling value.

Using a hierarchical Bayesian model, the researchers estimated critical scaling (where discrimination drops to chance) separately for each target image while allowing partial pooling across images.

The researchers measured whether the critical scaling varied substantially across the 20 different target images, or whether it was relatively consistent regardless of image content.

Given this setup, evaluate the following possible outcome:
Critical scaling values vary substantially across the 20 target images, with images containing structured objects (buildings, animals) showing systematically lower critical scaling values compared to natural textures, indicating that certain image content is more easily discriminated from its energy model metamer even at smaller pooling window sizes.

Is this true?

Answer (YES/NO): NO